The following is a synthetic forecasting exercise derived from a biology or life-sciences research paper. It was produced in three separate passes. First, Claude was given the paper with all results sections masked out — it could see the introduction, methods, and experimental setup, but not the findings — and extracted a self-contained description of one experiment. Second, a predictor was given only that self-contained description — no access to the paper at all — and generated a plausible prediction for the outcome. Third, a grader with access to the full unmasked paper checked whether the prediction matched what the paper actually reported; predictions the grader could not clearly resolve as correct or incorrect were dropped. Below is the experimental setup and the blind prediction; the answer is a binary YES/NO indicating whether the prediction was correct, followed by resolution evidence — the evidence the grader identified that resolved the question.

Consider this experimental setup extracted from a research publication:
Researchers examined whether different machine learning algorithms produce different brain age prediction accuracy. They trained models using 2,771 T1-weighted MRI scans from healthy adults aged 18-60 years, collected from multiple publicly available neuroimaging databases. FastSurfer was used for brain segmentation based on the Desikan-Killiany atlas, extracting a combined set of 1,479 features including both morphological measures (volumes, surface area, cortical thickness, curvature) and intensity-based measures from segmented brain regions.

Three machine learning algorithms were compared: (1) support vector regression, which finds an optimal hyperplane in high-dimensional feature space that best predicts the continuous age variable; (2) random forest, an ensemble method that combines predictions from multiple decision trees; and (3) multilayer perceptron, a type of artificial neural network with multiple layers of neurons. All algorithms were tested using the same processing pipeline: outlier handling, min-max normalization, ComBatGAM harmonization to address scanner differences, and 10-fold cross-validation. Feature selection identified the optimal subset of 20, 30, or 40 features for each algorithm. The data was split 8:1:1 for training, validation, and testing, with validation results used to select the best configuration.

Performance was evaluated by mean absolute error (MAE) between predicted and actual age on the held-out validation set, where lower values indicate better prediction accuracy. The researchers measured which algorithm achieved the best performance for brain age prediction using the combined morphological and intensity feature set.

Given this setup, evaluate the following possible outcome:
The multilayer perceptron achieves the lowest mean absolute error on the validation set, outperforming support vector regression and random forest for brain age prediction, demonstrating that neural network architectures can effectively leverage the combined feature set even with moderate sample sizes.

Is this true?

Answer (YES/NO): YES